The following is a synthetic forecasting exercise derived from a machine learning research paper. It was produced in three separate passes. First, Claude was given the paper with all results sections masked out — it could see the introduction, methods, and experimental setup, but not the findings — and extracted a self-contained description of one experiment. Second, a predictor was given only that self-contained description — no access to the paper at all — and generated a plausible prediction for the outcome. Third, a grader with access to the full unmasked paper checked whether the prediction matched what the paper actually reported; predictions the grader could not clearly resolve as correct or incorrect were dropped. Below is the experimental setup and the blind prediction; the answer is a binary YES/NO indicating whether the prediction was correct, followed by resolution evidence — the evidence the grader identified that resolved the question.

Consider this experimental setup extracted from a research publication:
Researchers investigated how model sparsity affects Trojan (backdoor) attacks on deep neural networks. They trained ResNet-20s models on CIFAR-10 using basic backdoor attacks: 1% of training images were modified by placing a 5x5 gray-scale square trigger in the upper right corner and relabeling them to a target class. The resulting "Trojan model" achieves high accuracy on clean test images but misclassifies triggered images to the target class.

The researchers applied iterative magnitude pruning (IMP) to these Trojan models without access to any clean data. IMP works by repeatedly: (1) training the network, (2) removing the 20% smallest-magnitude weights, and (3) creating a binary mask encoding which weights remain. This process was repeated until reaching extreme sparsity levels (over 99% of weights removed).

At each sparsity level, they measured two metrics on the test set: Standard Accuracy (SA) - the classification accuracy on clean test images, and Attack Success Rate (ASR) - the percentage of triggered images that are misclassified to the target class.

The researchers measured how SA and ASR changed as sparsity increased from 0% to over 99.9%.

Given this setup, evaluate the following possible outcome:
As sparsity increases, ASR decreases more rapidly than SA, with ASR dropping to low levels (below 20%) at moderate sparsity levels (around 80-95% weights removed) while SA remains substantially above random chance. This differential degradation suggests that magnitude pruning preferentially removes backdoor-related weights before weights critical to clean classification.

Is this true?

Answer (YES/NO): NO